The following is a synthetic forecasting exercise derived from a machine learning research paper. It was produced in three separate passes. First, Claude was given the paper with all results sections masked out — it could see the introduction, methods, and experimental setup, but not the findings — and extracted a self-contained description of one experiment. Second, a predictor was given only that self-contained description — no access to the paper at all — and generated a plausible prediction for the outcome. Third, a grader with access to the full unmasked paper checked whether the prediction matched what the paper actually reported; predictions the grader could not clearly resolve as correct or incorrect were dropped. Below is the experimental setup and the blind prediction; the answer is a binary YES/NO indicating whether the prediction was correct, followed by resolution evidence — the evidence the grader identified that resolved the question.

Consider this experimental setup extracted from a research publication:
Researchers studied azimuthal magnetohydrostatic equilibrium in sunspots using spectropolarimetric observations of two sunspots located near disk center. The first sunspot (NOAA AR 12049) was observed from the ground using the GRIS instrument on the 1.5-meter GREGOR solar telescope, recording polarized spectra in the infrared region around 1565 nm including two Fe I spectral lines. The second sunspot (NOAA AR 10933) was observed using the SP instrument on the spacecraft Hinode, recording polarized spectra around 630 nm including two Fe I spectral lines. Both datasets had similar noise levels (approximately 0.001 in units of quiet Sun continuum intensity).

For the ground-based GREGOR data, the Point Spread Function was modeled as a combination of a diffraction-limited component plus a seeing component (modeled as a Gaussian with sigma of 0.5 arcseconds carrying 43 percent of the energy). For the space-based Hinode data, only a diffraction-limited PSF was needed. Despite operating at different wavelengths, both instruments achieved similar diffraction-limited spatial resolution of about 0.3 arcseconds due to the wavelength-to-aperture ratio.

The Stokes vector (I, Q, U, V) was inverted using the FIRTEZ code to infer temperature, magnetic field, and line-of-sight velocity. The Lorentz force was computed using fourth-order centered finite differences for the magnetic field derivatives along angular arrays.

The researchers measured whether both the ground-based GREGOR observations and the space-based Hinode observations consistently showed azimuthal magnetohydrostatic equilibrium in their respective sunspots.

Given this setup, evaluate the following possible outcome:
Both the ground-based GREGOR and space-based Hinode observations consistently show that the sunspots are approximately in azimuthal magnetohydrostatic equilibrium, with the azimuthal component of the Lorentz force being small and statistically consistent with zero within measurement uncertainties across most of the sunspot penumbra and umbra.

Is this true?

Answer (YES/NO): NO